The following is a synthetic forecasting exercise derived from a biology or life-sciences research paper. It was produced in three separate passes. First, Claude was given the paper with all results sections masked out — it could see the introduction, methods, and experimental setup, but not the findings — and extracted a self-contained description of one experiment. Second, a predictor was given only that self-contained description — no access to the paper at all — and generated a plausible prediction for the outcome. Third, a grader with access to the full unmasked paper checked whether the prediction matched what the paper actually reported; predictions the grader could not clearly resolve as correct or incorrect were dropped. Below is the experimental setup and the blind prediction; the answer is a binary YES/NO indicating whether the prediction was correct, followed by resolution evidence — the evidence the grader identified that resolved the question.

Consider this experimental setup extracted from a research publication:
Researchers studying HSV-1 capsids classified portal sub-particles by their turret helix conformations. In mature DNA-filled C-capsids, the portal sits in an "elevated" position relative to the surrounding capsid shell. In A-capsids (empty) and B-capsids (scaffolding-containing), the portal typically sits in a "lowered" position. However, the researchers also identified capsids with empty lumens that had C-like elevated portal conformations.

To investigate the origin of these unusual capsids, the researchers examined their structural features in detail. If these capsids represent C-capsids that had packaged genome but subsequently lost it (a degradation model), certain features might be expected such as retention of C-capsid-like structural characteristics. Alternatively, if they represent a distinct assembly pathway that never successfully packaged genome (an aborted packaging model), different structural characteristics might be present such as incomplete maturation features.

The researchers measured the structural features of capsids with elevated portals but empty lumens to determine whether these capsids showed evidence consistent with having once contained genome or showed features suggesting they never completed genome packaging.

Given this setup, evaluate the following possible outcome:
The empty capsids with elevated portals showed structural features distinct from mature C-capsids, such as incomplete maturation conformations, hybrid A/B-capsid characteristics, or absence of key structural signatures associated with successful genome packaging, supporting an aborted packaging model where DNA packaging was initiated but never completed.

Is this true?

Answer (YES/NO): NO